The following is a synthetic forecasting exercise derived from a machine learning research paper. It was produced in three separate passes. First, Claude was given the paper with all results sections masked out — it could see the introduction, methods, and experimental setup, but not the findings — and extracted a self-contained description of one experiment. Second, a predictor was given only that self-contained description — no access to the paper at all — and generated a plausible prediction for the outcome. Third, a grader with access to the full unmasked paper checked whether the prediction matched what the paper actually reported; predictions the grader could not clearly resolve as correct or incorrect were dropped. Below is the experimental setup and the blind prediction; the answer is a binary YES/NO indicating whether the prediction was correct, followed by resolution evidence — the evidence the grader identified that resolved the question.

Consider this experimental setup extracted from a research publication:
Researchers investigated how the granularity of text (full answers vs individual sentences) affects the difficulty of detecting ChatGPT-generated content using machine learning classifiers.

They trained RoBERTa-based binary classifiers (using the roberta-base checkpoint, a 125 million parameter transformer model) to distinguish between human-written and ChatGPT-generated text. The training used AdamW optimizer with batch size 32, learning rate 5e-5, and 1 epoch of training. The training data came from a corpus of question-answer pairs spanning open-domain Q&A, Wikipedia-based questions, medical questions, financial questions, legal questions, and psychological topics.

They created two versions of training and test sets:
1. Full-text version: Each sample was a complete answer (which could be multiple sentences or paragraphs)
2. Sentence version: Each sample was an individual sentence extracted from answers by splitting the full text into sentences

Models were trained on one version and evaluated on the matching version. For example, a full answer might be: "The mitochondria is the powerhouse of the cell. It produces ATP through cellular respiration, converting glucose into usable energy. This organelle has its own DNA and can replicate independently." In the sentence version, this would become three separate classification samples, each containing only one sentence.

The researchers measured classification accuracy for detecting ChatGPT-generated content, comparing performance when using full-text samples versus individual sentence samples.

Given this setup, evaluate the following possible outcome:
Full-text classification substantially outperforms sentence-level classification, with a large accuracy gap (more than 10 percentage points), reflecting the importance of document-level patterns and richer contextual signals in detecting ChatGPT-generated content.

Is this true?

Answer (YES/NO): NO